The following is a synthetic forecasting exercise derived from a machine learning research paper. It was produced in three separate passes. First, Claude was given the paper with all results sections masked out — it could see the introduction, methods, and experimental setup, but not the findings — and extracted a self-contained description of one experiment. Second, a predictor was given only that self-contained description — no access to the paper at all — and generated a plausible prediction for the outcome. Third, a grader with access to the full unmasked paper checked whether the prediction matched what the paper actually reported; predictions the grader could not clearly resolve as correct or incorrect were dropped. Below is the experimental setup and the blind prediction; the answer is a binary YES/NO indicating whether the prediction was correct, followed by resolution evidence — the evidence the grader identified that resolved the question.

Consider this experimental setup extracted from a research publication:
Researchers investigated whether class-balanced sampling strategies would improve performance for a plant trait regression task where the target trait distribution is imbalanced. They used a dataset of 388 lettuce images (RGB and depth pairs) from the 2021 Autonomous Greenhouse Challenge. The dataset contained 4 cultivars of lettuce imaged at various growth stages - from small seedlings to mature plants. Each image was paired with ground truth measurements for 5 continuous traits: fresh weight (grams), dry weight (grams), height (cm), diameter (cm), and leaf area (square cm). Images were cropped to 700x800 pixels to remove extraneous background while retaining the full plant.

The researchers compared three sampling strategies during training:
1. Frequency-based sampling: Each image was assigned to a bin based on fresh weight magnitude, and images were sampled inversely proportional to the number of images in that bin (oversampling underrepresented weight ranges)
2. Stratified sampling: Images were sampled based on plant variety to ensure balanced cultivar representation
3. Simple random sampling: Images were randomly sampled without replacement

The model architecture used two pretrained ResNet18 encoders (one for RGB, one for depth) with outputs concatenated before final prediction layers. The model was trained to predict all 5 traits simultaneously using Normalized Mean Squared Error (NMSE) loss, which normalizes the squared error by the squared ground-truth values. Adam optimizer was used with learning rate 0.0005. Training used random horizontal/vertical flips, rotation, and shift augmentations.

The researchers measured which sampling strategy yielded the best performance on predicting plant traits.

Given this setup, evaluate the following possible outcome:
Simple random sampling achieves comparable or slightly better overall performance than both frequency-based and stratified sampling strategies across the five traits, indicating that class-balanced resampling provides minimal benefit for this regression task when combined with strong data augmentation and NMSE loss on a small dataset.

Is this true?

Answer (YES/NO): NO